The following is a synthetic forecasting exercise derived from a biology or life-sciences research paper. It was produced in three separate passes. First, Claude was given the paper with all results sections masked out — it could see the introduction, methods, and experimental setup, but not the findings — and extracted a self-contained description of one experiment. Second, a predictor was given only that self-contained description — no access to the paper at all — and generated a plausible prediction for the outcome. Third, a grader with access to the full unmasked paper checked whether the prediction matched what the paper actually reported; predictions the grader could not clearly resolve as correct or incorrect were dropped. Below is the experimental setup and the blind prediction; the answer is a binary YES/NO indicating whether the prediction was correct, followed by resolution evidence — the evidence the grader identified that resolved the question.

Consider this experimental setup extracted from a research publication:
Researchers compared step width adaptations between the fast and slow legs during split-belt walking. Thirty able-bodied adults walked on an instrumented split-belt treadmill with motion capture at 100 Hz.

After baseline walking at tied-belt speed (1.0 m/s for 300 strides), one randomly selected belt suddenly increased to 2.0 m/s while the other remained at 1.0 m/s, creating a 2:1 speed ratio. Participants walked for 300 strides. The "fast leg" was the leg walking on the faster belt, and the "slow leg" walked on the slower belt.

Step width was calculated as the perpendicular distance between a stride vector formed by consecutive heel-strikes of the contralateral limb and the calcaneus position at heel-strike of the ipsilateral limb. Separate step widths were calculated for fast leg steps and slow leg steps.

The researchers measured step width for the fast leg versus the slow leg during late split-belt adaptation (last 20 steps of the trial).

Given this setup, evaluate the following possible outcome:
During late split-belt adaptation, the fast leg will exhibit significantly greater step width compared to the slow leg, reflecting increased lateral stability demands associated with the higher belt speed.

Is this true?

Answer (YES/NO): NO